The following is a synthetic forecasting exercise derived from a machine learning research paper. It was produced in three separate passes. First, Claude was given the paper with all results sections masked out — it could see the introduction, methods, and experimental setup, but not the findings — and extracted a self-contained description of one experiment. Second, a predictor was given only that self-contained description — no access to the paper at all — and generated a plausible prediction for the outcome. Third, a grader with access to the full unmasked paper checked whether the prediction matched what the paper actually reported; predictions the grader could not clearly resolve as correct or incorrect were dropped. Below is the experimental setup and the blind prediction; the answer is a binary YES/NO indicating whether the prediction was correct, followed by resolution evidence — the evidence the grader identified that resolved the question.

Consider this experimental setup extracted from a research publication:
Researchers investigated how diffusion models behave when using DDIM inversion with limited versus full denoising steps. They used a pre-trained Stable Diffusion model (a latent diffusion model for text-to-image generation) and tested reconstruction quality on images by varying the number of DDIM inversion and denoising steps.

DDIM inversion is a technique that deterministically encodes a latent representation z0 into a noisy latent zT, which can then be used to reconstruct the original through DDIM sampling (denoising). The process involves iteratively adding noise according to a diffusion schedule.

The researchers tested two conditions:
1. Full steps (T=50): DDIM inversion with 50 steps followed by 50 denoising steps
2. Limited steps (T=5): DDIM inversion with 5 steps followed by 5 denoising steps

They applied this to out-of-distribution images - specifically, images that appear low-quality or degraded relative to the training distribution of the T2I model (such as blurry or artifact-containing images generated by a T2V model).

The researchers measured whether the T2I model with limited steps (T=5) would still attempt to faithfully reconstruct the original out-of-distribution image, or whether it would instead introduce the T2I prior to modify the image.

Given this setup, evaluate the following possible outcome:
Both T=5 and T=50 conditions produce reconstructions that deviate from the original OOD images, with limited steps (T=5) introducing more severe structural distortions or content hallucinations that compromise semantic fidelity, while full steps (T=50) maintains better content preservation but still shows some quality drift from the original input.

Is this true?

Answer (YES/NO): NO